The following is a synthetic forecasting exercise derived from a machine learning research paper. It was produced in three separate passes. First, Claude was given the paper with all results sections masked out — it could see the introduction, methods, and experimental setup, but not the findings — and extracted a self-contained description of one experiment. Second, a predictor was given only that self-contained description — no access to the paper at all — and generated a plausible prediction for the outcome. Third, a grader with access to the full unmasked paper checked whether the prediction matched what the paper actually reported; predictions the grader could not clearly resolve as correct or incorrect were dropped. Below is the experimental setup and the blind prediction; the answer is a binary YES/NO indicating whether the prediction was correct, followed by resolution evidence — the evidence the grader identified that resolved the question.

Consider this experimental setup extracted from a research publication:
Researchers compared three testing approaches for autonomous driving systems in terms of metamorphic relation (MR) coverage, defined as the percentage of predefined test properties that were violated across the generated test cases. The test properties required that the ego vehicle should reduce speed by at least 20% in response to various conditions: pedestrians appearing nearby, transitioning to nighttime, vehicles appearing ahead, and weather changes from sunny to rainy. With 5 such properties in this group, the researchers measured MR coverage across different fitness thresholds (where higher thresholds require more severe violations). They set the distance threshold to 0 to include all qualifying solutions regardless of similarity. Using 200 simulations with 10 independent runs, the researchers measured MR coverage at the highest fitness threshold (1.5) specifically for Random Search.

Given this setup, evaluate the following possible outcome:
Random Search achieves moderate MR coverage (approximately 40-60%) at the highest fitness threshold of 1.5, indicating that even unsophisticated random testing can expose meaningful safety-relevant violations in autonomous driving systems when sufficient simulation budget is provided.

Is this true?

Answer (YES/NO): NO